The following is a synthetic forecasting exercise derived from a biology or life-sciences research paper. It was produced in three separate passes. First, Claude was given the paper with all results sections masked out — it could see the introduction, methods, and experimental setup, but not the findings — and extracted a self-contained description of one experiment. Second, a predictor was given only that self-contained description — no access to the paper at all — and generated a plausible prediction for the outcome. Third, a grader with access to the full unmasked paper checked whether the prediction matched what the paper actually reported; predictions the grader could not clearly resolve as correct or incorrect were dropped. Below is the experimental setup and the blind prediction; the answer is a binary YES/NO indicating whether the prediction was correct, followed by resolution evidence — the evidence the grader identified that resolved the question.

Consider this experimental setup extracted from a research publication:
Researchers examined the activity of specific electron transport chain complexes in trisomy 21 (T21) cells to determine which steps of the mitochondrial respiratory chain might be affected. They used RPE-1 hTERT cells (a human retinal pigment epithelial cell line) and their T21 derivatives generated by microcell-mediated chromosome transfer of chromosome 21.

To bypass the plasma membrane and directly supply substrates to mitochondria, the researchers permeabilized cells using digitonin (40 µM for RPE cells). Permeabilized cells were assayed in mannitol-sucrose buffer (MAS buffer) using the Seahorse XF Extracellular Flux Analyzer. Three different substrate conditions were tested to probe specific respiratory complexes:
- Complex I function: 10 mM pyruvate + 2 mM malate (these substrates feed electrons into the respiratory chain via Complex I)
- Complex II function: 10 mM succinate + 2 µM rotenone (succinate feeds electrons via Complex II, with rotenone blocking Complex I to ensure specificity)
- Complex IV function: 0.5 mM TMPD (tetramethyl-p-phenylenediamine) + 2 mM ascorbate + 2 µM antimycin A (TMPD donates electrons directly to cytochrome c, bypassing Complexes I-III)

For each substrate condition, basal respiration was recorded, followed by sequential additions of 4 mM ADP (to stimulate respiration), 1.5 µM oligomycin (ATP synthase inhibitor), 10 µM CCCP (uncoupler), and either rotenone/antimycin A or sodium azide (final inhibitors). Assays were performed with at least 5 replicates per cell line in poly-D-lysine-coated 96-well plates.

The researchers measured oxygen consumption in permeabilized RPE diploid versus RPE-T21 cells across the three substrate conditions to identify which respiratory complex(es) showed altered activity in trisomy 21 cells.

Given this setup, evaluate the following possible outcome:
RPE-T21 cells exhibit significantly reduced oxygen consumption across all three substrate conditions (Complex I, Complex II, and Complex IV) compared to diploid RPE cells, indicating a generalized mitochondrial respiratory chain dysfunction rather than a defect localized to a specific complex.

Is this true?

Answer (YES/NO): YES